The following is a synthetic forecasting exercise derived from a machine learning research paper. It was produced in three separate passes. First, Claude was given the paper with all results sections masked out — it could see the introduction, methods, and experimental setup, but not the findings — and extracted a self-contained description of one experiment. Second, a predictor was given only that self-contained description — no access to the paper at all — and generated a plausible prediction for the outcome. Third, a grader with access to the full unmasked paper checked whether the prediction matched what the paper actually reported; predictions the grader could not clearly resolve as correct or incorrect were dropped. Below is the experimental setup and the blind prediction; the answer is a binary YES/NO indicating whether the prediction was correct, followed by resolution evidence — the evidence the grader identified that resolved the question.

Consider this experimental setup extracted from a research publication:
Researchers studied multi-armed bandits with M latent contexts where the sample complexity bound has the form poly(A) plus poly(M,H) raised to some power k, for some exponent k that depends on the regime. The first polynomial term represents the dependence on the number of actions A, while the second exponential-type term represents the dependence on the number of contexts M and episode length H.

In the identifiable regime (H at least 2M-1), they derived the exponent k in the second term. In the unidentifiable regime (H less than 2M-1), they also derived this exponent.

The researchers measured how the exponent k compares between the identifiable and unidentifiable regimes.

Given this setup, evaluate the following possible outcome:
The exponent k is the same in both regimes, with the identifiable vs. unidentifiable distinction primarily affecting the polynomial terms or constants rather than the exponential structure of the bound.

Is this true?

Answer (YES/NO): NO